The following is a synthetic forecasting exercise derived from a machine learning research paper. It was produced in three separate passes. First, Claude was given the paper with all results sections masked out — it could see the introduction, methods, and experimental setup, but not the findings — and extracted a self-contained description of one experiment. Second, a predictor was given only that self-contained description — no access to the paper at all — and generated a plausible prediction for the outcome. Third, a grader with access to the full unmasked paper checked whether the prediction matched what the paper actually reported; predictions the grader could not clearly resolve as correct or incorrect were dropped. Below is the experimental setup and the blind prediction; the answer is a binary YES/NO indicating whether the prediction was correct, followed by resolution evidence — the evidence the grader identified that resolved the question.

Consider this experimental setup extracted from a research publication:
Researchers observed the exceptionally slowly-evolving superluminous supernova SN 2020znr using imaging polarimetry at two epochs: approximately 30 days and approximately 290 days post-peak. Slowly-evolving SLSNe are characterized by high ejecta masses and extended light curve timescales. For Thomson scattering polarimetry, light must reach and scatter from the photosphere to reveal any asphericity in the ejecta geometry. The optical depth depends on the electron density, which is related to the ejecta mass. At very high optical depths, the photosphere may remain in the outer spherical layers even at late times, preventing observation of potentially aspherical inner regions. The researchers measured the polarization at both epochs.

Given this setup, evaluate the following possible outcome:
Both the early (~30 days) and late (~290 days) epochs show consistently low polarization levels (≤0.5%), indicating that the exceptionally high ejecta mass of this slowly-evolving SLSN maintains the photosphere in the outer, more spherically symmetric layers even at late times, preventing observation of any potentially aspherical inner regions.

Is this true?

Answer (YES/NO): YES